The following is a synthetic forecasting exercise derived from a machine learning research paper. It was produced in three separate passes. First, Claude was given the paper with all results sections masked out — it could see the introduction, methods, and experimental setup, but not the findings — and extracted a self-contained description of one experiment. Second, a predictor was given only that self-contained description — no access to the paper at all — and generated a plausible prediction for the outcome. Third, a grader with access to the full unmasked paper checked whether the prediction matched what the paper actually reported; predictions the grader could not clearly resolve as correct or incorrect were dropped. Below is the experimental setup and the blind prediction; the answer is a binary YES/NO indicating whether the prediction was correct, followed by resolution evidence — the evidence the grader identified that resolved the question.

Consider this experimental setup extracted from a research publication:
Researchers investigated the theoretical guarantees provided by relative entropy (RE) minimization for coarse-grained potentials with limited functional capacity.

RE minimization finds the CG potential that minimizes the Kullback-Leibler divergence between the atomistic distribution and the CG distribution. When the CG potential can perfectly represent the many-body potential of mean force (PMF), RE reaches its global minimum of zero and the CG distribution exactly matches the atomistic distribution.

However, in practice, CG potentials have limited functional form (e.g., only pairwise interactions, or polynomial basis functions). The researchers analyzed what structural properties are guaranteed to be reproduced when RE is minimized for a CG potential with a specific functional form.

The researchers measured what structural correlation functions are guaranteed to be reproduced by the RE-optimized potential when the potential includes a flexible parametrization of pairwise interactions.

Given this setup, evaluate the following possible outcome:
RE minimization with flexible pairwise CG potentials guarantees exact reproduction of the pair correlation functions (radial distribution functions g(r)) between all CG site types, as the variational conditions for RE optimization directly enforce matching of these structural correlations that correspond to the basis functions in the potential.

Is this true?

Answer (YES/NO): YES